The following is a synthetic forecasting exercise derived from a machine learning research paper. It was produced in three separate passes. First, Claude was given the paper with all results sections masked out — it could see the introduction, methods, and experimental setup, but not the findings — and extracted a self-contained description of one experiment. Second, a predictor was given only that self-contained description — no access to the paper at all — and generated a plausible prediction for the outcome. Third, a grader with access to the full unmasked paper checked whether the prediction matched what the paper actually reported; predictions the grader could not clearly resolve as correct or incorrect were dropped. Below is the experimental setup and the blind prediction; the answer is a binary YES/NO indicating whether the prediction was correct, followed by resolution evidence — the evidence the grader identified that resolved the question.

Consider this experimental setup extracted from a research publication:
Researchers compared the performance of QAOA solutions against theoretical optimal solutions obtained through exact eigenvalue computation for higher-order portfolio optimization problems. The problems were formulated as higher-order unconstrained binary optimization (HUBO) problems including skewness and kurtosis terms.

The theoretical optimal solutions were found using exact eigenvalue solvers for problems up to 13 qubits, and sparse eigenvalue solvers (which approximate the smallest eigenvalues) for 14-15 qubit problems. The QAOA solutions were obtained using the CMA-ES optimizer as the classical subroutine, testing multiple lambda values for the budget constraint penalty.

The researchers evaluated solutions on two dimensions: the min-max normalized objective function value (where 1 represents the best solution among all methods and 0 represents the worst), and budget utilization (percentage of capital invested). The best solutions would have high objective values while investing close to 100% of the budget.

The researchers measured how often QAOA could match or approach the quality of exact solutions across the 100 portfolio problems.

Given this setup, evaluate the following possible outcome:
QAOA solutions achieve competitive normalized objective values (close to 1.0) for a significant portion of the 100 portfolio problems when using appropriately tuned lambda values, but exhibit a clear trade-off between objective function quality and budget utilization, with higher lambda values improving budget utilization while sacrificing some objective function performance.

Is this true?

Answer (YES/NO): NO